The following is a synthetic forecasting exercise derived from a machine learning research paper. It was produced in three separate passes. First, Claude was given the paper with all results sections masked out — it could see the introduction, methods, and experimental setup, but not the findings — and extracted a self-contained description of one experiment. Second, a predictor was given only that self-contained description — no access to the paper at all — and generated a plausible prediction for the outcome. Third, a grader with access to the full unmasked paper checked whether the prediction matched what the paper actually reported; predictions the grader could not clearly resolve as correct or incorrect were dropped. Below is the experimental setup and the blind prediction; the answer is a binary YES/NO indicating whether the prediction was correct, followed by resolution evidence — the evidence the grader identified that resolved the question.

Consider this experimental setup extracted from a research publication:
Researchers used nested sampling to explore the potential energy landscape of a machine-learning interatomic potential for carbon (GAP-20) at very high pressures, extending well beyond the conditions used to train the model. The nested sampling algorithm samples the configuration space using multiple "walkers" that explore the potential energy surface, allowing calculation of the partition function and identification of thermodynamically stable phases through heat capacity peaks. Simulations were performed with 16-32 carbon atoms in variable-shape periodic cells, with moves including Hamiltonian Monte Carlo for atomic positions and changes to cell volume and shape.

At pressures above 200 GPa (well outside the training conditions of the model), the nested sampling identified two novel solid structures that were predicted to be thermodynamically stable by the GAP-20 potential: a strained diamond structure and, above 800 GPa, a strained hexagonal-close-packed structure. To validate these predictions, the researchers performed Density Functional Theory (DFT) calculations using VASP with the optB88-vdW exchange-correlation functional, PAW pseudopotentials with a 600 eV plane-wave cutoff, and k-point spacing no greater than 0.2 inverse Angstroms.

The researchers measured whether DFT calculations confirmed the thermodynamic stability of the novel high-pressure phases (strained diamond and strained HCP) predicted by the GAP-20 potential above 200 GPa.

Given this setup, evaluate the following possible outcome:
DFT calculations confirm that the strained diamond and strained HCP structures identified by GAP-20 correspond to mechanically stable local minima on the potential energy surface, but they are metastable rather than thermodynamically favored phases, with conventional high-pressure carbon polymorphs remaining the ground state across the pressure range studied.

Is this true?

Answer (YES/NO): YES